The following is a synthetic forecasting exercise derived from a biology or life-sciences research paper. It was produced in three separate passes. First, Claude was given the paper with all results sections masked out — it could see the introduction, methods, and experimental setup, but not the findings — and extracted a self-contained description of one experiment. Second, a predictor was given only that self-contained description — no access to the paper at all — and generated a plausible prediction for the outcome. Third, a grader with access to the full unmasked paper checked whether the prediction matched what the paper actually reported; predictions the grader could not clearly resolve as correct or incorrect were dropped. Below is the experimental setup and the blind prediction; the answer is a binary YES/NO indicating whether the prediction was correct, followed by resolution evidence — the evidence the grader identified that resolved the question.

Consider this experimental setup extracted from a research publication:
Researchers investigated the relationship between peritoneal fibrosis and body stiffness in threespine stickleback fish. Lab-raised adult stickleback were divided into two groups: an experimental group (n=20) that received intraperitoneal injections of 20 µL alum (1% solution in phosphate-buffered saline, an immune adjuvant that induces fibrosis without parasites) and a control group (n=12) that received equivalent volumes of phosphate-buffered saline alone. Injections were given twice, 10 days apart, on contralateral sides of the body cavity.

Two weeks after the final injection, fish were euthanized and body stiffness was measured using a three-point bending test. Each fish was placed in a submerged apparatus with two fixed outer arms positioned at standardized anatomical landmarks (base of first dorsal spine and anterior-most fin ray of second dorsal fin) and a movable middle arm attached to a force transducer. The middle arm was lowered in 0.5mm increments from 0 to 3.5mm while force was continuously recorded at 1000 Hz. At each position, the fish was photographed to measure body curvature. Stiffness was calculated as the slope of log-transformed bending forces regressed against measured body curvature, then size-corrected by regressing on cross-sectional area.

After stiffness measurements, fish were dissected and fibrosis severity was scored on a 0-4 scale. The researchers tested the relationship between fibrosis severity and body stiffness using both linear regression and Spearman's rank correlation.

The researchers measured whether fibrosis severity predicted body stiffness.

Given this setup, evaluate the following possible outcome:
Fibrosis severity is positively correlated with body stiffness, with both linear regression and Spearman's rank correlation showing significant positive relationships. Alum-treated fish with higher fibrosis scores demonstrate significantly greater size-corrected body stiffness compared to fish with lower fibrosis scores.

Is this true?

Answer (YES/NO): YES